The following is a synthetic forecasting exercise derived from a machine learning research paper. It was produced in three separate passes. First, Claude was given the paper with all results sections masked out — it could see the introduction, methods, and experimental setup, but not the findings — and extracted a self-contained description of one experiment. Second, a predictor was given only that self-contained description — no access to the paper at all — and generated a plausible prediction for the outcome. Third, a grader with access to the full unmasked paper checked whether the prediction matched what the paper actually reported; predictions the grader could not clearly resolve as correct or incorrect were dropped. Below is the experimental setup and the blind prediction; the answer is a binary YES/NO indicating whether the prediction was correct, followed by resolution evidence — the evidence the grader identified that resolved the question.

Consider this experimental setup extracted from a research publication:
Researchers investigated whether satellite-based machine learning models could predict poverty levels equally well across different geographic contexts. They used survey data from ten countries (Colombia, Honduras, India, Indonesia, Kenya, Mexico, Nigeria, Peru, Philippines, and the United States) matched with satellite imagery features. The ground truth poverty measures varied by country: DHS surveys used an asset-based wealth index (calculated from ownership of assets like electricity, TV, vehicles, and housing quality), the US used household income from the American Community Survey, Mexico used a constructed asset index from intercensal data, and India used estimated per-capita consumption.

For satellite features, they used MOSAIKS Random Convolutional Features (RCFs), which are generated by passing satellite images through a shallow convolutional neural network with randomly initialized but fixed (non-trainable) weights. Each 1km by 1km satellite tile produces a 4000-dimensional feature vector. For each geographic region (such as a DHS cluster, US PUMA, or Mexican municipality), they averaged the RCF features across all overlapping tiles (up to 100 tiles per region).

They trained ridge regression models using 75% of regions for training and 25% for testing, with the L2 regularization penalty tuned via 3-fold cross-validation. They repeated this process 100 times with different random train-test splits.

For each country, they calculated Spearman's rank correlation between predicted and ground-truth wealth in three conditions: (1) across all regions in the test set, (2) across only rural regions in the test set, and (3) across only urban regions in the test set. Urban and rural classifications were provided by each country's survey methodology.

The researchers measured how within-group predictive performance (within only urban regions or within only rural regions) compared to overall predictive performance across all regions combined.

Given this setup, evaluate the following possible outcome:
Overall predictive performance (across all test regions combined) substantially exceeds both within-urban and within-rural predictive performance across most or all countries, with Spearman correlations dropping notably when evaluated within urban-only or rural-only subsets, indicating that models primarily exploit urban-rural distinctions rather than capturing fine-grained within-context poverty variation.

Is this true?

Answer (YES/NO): YES